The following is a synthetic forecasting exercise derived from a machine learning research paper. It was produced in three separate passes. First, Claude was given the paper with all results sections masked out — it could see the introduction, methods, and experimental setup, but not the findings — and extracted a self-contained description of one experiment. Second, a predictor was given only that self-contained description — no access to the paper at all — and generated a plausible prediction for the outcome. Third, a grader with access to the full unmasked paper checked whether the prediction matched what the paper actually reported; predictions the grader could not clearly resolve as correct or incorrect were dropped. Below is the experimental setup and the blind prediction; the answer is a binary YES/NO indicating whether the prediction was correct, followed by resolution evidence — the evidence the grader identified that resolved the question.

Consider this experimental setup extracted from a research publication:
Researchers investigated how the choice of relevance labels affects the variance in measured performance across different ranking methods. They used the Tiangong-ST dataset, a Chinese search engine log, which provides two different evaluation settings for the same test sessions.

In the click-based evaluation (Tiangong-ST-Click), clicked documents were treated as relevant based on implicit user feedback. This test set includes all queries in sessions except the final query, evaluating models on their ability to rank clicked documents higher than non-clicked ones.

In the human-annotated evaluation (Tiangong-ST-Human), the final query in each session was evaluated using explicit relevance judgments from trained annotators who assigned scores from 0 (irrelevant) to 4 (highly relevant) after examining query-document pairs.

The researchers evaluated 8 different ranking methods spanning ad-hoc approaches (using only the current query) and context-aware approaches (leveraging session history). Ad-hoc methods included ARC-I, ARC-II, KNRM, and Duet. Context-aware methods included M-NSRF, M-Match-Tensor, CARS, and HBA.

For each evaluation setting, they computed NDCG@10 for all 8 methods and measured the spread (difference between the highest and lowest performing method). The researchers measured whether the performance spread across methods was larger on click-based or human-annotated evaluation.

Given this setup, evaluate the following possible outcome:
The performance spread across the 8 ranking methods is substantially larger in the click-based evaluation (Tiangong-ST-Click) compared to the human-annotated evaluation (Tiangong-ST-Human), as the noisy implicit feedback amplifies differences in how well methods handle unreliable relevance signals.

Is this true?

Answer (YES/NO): NO